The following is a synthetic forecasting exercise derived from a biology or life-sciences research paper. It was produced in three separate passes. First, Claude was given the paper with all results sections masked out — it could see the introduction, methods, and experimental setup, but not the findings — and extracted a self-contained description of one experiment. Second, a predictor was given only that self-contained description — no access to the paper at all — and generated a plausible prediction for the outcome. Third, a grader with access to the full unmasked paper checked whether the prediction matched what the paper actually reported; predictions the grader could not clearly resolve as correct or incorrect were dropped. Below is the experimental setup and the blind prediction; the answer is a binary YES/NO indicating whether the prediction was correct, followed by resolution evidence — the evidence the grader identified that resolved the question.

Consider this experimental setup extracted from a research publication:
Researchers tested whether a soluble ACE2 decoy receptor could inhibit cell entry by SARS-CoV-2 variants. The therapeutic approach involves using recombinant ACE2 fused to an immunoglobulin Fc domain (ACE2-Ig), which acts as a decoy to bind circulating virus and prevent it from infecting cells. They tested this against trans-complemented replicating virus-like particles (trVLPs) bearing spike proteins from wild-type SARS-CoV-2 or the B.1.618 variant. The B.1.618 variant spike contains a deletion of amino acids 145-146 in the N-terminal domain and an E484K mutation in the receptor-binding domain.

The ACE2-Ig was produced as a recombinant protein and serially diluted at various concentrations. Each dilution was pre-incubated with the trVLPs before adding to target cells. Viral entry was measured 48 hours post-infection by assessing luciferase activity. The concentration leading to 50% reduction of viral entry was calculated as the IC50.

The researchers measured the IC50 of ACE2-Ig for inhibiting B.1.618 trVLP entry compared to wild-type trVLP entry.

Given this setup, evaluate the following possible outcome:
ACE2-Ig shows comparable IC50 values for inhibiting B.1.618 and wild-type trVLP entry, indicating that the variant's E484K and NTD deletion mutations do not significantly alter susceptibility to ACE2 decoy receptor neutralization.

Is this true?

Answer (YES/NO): NO